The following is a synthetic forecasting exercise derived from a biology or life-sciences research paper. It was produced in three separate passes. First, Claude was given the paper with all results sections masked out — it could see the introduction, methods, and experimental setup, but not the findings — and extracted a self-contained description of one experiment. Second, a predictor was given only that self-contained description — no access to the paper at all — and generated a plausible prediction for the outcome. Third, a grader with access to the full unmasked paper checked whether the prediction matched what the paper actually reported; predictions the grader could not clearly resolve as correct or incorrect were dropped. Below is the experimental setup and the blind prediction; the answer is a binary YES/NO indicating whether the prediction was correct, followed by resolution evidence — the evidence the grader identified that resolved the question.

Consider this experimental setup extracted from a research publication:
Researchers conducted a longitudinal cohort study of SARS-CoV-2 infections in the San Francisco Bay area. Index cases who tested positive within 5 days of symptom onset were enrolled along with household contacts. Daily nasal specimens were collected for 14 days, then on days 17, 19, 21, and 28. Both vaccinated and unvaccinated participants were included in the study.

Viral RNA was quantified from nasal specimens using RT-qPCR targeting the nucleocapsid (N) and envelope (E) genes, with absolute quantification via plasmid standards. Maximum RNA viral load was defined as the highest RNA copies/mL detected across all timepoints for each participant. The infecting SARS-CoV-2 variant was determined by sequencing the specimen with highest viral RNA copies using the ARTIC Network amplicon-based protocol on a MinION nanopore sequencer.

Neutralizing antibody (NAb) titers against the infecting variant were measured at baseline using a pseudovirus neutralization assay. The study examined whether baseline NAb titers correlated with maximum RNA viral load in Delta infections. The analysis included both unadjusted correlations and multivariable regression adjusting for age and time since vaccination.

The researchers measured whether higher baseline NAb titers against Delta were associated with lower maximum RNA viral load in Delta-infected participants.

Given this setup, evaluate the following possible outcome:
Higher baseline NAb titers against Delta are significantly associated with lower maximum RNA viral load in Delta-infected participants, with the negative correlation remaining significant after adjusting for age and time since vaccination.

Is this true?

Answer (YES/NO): YES